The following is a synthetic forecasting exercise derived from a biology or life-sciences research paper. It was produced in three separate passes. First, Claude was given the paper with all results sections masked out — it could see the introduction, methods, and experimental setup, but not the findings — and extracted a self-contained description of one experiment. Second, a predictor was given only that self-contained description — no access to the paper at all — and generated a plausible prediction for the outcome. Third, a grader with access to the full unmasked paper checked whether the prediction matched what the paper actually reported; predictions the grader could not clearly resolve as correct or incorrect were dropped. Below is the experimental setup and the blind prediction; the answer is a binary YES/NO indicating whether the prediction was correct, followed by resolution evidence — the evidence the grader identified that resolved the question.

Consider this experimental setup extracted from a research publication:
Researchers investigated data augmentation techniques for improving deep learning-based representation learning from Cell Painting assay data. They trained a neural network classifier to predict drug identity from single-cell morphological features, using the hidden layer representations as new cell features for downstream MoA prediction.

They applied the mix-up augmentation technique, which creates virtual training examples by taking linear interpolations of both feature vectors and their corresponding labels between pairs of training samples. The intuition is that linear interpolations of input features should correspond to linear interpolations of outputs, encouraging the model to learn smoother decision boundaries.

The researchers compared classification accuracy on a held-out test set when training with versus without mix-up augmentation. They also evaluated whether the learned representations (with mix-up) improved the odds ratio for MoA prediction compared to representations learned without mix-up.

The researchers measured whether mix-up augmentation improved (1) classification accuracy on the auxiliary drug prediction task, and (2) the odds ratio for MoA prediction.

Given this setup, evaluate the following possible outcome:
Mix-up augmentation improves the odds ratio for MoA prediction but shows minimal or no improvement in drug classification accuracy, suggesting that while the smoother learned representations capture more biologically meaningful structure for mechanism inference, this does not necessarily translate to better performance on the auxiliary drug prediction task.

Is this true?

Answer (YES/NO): NO